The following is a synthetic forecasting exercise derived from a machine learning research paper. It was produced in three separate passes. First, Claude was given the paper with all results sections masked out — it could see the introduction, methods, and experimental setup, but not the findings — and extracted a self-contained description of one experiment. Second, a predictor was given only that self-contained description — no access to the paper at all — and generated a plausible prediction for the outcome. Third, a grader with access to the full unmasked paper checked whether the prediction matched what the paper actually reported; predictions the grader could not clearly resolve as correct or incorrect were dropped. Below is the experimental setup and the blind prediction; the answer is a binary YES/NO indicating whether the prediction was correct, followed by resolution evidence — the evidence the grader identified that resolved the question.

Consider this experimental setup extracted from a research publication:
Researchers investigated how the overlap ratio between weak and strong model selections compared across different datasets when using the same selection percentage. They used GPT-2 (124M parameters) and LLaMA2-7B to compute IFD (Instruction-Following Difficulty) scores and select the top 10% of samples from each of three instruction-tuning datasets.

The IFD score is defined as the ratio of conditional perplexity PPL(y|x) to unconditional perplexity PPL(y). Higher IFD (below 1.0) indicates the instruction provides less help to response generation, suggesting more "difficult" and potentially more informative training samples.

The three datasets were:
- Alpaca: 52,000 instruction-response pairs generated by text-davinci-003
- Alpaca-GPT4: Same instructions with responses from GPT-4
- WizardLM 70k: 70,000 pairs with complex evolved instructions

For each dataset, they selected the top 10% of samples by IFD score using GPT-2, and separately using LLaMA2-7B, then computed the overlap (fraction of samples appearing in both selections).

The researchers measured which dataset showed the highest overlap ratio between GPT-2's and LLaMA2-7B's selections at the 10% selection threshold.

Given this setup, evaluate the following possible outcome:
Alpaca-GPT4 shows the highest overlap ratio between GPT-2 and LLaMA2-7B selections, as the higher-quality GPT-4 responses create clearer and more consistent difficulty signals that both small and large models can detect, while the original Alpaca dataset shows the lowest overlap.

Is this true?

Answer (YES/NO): NO